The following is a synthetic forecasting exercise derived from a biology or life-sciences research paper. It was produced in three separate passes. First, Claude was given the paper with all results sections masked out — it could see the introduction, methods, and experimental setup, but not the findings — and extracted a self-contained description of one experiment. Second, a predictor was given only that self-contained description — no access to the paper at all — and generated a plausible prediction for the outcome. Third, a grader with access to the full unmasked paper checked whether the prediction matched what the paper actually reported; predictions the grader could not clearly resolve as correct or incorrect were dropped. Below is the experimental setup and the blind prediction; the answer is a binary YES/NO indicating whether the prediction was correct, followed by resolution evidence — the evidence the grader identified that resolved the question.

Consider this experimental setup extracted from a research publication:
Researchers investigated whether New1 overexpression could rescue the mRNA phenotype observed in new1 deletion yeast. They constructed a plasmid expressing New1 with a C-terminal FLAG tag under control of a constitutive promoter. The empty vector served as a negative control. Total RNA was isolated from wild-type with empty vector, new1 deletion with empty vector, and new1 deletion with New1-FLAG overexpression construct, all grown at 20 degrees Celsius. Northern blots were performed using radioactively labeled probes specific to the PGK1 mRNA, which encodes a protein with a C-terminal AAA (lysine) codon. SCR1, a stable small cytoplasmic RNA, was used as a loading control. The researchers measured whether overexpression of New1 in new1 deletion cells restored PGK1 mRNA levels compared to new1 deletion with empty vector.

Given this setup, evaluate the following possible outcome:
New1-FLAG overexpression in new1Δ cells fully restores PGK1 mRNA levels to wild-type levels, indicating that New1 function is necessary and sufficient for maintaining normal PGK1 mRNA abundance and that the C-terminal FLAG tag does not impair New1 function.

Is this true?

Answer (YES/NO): YES